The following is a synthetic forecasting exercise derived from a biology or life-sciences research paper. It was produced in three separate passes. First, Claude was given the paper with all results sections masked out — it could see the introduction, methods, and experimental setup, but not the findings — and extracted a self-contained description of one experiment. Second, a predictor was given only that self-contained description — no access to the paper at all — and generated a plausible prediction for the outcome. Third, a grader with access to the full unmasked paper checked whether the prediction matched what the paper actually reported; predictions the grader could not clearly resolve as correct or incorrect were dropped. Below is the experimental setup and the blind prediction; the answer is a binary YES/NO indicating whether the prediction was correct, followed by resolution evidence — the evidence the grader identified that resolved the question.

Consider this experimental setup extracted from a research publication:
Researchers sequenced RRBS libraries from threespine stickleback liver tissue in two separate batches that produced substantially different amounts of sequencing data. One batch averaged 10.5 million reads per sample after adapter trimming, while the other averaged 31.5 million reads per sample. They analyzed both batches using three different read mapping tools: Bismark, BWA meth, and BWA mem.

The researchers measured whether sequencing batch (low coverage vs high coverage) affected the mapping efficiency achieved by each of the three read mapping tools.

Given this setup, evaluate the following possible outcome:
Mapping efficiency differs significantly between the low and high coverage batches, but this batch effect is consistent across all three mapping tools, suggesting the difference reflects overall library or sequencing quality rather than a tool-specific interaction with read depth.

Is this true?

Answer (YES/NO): NO